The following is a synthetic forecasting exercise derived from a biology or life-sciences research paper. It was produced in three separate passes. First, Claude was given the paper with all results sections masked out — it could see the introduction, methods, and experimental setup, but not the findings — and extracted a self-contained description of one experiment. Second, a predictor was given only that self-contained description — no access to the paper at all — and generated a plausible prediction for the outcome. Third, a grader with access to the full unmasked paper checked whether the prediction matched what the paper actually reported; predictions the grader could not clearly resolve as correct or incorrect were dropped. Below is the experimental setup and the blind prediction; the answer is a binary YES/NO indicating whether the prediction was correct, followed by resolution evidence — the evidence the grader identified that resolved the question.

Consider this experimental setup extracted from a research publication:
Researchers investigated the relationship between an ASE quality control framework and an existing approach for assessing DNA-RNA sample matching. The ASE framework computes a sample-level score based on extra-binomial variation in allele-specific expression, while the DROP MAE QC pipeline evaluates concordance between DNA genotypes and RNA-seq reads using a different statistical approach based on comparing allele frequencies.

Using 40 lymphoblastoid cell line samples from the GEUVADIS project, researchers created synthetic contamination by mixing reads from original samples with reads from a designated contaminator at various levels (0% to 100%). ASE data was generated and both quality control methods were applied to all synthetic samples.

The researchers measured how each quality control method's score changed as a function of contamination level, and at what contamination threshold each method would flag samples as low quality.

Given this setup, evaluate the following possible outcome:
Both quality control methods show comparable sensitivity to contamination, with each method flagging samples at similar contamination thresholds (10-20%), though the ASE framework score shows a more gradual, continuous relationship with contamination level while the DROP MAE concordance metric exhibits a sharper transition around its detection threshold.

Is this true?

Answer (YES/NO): NO